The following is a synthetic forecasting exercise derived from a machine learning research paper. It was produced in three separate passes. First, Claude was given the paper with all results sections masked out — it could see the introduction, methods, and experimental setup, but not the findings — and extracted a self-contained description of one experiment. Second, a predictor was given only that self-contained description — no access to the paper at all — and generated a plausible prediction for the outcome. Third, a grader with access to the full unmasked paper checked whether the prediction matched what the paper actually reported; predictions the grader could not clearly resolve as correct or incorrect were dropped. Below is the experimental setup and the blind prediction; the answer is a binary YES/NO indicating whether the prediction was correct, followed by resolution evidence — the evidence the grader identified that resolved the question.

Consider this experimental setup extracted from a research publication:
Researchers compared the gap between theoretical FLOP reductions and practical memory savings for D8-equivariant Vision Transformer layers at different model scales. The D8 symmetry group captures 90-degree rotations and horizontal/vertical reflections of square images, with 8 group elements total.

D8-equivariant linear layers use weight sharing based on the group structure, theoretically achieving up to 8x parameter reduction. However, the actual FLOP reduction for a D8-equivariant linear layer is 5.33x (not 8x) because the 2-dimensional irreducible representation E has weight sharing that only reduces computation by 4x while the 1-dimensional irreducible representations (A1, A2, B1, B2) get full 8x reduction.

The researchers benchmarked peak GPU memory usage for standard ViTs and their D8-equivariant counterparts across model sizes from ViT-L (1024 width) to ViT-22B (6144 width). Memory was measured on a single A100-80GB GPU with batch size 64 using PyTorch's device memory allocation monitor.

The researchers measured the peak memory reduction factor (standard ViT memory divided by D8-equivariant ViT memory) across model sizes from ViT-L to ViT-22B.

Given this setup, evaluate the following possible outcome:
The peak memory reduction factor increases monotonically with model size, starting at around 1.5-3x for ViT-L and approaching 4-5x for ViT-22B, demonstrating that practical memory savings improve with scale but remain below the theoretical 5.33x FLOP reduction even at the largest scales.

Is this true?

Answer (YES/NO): NO